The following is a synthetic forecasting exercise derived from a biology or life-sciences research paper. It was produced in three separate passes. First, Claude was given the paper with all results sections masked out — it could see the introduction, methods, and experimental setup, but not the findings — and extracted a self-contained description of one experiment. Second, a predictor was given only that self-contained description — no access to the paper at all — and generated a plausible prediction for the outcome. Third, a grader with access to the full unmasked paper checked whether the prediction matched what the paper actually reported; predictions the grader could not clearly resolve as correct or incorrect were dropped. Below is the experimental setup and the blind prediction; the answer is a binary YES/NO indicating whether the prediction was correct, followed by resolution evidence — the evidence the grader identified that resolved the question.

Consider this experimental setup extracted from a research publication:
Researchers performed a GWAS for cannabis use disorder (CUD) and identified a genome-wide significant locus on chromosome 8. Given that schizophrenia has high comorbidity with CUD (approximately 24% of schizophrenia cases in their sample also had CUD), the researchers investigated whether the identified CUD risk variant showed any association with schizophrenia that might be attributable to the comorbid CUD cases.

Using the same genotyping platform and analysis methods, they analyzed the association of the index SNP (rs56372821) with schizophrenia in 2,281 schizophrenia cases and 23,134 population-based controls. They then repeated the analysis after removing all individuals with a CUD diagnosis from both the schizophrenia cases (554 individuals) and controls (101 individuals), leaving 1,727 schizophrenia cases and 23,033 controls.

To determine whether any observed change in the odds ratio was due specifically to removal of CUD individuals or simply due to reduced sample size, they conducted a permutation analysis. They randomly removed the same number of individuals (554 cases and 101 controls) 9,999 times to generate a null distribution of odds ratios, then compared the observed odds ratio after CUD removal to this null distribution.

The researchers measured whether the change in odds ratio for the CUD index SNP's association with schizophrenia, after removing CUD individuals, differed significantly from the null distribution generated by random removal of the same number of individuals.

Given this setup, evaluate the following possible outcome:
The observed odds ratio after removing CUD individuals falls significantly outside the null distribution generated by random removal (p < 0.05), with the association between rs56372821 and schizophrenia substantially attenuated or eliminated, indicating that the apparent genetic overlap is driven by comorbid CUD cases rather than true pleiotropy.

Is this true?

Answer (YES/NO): YES